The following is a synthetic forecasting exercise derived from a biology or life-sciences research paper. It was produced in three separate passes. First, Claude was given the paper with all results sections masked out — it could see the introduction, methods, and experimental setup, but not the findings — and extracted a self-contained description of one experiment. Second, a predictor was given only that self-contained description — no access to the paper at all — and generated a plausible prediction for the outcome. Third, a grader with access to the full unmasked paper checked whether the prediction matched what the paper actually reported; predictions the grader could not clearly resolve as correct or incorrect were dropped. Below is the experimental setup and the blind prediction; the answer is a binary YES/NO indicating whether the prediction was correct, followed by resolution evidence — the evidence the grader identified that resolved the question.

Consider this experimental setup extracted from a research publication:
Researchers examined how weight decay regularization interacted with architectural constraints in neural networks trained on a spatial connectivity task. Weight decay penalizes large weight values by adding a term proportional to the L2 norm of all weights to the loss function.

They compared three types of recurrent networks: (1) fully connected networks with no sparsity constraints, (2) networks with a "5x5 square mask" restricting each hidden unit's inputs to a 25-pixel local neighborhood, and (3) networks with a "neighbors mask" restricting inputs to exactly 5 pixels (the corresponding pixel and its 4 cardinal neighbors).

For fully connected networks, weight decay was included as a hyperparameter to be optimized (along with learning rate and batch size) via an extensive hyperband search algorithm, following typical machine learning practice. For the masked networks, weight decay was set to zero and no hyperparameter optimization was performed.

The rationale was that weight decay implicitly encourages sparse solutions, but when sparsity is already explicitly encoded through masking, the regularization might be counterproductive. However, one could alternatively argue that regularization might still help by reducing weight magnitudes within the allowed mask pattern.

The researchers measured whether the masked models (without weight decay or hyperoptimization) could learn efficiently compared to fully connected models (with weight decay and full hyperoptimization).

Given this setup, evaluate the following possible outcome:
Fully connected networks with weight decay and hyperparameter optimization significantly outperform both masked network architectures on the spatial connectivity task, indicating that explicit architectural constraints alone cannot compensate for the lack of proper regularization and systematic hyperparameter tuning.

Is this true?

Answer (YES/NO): NO